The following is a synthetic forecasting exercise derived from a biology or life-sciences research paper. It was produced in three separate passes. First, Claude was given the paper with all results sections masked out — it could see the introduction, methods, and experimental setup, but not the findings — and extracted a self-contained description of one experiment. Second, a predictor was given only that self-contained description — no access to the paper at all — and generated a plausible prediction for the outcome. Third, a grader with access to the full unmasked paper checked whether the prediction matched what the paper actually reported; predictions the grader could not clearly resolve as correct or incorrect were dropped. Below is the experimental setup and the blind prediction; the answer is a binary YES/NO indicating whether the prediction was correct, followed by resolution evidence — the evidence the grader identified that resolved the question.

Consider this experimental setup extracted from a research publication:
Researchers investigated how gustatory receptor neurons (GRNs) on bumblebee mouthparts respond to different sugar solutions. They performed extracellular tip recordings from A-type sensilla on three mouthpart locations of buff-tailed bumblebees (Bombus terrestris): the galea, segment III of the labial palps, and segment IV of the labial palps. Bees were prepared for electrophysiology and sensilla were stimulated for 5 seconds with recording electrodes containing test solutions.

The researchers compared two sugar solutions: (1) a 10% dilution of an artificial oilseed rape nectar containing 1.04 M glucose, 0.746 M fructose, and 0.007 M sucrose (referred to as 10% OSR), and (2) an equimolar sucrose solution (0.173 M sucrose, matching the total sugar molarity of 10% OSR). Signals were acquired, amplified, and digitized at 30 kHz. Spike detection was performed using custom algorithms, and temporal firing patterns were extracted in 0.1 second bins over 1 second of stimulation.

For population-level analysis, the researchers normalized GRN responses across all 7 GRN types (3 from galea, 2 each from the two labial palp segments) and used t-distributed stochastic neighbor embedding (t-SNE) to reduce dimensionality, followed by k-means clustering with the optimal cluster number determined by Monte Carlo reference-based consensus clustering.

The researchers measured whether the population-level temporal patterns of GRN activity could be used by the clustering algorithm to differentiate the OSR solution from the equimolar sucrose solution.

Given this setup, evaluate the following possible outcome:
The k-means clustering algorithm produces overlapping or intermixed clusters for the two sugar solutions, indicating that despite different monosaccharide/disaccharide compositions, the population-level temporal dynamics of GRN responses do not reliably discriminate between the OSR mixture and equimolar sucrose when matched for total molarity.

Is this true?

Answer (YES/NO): NO